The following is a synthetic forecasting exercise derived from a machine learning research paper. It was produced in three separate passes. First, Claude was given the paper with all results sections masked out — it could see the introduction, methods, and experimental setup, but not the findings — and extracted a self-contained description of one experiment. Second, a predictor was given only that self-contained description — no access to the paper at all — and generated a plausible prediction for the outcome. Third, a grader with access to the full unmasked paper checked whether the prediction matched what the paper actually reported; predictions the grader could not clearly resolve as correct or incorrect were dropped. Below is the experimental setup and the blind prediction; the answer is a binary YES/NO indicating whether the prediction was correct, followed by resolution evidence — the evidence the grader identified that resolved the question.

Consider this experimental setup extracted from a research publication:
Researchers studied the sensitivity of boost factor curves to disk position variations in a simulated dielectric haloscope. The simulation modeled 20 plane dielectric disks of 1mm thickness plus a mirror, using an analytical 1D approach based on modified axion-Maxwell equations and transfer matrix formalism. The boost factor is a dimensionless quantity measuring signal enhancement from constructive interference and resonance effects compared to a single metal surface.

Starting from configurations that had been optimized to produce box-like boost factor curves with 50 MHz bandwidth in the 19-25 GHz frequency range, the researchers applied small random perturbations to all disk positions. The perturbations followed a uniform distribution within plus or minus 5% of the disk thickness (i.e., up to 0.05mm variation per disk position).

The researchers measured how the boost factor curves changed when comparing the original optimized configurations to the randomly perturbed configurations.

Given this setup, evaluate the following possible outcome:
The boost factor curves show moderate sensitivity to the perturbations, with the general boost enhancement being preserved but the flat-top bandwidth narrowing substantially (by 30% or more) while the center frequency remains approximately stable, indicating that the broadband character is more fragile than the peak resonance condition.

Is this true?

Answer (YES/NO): NO